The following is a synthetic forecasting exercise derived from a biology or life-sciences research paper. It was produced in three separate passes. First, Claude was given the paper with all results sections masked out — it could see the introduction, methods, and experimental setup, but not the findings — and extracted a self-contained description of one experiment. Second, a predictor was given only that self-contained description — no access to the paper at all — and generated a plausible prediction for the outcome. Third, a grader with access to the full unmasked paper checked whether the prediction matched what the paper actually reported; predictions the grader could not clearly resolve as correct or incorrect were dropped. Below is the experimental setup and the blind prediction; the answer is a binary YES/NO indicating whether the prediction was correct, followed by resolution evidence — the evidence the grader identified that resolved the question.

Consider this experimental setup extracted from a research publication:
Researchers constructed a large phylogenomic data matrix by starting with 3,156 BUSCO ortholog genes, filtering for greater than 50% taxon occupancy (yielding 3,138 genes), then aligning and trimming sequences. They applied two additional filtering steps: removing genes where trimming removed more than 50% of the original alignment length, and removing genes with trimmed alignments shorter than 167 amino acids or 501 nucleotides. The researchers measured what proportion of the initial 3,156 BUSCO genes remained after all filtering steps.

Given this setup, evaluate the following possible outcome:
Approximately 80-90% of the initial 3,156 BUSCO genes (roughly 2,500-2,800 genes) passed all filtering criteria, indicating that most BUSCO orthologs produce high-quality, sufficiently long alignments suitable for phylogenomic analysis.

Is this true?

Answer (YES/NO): NO